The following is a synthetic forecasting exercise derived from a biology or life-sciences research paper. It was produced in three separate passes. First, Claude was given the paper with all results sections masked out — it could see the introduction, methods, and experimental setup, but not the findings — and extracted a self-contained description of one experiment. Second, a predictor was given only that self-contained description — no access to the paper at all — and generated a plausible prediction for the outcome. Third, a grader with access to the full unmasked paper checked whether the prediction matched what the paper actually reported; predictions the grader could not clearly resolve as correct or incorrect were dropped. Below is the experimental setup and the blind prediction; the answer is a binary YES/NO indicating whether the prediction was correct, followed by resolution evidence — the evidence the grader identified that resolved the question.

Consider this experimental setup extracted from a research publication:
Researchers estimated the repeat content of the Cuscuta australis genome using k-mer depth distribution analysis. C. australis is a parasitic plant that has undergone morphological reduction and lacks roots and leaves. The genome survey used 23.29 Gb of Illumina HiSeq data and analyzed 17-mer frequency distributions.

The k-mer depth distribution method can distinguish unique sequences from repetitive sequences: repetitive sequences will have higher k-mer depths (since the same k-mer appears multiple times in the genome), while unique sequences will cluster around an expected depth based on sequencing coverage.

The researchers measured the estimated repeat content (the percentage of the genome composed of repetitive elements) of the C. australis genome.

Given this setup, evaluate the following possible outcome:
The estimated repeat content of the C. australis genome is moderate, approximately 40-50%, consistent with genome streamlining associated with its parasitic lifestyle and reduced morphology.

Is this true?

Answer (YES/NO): NO